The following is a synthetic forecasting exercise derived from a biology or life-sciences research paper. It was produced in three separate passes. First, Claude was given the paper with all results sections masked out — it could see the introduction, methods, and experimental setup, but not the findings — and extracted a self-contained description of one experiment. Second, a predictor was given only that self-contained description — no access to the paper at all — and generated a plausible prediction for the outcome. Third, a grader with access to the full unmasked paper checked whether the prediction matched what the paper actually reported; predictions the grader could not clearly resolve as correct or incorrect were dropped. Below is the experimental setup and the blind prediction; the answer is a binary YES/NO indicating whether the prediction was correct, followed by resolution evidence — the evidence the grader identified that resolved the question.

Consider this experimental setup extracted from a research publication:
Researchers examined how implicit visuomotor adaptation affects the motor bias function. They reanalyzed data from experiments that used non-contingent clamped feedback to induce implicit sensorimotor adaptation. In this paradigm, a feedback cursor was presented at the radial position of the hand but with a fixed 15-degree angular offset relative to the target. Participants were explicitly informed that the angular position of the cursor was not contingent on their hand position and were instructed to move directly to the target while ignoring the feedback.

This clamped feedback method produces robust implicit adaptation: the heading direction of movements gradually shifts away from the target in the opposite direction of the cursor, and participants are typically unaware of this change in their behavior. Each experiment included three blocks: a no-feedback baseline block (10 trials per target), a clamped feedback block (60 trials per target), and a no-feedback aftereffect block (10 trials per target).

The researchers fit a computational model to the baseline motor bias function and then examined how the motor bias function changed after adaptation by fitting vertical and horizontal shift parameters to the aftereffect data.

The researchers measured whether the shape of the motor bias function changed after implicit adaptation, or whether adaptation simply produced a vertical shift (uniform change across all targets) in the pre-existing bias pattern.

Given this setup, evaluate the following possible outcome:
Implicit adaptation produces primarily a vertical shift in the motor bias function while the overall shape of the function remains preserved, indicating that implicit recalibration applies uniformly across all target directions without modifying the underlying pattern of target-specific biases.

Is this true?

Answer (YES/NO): YES